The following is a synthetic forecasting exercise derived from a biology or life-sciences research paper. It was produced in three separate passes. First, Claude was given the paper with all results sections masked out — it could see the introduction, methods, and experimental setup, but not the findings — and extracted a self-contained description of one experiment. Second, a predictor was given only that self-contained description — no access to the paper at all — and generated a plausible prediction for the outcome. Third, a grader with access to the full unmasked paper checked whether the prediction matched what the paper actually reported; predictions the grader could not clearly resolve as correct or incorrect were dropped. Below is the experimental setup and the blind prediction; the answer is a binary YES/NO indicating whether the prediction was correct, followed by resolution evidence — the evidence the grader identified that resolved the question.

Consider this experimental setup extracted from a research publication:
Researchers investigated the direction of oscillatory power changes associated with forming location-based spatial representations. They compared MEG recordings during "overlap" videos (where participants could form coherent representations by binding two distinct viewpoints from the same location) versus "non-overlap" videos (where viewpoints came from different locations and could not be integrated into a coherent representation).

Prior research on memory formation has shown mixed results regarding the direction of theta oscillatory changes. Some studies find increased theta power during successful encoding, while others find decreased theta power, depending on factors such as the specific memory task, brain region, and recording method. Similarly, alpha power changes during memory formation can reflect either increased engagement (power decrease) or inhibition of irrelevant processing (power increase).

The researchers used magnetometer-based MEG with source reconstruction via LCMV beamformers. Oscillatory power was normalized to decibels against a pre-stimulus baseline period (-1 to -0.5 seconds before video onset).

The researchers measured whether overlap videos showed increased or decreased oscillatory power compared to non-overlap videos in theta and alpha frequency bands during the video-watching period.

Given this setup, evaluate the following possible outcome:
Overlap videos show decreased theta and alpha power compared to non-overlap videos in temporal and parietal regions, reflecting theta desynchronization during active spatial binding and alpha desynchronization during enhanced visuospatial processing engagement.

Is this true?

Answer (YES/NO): NO